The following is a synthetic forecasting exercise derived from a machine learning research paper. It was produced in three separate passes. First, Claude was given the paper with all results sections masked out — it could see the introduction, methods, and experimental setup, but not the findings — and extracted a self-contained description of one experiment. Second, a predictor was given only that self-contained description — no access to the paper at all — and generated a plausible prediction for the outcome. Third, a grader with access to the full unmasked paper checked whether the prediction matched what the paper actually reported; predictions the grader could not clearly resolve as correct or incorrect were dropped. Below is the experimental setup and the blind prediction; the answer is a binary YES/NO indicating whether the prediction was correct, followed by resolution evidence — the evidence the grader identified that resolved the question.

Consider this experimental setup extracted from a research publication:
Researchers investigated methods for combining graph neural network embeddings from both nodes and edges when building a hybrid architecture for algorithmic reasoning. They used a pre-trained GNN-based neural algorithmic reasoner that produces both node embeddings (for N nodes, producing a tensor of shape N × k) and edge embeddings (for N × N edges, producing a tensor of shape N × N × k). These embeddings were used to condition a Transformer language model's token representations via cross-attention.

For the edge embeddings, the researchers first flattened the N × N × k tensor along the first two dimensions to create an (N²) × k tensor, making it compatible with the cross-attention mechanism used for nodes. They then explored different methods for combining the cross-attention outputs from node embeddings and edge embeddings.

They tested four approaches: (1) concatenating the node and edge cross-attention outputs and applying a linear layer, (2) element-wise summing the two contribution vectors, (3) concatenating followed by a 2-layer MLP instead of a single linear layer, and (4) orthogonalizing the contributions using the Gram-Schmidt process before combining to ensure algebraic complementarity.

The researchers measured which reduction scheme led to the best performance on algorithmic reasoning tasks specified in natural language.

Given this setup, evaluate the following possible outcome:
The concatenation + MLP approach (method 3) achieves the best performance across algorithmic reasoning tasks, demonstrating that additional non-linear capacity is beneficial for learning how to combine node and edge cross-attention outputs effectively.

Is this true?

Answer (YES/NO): NO